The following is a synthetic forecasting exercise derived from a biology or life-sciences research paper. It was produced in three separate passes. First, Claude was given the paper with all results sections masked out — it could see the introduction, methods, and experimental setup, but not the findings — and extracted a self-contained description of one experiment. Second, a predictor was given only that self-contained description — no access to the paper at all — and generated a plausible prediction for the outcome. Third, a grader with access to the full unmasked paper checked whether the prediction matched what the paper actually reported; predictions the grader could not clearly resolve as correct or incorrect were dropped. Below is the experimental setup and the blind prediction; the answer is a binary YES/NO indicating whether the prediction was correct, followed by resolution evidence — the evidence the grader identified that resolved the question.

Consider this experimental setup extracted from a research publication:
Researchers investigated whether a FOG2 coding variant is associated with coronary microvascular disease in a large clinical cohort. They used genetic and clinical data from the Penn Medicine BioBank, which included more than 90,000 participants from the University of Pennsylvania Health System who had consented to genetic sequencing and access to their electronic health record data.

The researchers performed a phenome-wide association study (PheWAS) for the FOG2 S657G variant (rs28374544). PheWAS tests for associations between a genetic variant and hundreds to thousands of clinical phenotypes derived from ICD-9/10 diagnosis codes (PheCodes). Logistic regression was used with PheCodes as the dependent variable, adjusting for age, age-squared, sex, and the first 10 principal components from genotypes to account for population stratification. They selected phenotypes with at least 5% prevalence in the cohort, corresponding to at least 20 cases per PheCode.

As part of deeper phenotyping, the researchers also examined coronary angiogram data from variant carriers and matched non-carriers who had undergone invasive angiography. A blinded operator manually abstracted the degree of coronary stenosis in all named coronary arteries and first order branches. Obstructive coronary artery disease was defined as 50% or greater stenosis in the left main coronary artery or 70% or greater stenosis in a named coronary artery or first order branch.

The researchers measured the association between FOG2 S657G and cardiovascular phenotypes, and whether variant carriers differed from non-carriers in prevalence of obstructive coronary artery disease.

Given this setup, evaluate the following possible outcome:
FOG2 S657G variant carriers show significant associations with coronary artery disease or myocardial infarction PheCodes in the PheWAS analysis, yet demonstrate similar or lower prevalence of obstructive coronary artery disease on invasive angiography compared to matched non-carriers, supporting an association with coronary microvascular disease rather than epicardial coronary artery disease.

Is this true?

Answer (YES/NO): NO